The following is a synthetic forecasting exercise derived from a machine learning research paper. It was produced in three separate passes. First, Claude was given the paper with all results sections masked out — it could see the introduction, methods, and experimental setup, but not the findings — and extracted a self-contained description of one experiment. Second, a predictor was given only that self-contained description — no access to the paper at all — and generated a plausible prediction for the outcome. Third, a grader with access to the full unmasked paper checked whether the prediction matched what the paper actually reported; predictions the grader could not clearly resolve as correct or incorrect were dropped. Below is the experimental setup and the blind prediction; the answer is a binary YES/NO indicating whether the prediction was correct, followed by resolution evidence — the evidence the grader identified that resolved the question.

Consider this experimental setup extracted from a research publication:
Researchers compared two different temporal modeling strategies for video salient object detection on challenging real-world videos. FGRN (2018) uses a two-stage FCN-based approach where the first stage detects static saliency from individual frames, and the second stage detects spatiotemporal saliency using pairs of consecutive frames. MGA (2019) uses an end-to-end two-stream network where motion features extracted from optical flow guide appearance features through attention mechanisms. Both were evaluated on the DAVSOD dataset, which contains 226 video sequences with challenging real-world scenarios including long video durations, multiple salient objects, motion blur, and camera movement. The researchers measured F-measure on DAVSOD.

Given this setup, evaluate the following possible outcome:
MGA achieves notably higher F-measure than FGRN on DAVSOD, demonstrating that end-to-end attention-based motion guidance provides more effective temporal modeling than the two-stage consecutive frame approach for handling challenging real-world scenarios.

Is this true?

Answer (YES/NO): YES